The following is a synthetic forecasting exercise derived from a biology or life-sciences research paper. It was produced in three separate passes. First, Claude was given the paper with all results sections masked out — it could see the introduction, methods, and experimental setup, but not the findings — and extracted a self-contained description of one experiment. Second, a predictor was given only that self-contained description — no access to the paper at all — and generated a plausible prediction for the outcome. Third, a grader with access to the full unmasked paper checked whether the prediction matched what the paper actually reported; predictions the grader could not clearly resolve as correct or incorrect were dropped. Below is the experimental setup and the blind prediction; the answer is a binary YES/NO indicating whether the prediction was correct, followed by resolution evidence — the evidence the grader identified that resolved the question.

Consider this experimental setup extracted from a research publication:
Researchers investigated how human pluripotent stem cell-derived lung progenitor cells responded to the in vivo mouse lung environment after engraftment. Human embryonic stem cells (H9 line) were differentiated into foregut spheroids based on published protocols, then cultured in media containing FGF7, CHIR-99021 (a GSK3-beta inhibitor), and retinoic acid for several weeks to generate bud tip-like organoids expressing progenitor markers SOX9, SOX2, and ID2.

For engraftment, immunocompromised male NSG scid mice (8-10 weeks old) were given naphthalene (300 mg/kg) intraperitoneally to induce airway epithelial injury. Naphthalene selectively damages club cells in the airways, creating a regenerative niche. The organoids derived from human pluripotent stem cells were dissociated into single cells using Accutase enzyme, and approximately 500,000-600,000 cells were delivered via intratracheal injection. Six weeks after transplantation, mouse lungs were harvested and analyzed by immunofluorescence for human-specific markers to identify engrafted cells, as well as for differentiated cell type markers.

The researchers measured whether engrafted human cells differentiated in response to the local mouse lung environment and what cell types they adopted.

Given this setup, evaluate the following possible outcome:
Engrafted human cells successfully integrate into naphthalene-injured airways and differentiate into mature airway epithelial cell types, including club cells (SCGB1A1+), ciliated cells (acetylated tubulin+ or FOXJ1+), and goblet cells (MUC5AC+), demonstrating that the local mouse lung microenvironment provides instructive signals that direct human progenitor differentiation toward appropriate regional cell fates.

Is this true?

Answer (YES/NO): NO